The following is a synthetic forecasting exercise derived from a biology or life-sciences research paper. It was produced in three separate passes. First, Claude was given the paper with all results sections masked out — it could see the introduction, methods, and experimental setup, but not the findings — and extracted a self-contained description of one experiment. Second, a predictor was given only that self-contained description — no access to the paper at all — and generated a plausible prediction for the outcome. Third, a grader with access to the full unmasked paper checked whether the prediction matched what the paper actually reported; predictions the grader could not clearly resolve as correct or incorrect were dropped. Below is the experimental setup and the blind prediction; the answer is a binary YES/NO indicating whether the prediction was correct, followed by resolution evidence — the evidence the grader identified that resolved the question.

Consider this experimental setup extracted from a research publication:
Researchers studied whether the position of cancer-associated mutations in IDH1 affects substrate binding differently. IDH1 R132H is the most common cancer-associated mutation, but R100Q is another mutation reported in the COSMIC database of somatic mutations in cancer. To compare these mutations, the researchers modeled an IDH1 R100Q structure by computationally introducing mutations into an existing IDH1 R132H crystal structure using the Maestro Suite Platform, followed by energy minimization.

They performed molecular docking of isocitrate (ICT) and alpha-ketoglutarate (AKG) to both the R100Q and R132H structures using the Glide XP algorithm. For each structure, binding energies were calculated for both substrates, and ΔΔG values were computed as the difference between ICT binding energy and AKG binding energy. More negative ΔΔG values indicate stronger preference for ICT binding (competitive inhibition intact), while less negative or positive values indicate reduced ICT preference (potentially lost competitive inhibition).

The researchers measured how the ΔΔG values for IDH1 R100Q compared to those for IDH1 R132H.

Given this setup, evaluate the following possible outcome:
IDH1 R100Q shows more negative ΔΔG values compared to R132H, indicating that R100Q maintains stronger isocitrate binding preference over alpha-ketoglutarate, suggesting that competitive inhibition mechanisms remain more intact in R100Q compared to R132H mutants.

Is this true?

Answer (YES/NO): YES